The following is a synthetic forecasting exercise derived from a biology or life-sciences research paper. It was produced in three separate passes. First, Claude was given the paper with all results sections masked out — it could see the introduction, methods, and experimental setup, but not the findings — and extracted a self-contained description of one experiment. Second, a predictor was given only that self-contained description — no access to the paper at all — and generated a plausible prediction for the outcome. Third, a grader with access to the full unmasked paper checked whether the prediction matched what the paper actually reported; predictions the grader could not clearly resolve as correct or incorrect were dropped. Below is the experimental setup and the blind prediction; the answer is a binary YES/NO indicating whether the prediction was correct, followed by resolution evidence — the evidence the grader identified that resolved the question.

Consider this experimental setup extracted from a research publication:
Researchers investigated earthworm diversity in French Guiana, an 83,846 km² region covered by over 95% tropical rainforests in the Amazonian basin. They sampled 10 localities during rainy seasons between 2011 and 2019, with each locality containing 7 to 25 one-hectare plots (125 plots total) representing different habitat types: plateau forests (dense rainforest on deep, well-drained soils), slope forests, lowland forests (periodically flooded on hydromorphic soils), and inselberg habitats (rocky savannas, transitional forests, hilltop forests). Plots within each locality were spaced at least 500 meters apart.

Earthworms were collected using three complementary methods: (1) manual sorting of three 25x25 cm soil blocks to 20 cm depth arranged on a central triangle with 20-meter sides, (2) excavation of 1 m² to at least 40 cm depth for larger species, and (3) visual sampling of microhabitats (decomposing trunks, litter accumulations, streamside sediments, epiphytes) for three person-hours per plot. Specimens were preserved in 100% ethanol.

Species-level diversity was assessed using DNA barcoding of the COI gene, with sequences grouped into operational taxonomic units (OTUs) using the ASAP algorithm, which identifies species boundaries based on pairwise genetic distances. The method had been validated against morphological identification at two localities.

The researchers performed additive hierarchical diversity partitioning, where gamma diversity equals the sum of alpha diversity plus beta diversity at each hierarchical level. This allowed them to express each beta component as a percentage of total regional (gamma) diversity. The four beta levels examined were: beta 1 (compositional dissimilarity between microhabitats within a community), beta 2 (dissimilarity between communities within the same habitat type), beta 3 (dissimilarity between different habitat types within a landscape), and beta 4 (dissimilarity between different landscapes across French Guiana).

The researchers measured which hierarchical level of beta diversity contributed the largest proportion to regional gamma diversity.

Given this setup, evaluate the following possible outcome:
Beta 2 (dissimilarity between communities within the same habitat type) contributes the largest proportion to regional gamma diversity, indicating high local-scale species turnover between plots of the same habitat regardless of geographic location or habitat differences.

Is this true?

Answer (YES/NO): NO